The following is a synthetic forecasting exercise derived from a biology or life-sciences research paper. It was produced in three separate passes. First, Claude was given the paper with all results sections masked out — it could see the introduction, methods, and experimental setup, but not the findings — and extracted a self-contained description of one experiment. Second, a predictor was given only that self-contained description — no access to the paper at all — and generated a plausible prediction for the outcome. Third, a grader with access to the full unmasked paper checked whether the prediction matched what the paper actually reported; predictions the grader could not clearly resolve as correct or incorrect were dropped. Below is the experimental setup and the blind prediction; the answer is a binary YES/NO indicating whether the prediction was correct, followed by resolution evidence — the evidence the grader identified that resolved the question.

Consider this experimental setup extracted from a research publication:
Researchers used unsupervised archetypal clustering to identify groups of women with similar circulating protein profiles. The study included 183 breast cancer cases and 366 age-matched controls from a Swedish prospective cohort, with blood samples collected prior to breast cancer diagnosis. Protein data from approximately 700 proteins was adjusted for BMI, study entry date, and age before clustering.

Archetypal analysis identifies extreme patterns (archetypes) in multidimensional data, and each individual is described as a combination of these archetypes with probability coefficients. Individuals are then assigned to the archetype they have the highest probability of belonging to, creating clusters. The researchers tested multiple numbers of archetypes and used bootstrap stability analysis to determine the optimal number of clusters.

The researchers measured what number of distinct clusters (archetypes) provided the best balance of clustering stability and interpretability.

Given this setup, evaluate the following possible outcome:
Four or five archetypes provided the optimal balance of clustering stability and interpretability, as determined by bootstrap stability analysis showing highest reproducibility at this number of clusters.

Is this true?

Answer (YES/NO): NO